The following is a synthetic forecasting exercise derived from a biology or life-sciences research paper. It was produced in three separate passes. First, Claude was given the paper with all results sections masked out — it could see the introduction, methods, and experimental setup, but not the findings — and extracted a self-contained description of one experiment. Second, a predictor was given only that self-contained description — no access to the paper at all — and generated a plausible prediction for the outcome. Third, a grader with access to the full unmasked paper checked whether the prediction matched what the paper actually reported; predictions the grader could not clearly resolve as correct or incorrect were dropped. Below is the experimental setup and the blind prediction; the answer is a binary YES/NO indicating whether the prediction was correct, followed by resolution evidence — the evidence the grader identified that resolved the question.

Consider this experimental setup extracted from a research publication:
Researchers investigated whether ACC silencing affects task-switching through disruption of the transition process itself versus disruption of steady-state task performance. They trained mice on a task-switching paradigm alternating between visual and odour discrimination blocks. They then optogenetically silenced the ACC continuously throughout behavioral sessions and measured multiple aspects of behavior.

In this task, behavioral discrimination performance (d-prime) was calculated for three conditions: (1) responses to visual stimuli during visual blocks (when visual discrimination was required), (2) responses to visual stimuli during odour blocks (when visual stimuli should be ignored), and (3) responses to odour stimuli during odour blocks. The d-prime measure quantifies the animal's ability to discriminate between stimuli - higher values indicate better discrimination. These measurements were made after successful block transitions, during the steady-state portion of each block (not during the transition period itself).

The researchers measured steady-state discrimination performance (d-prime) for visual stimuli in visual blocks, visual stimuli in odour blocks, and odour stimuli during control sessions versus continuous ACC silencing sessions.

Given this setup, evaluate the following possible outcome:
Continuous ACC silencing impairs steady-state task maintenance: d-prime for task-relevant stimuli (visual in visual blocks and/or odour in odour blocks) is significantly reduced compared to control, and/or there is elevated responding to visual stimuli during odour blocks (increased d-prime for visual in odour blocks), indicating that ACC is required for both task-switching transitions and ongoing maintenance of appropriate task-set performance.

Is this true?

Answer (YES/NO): NO